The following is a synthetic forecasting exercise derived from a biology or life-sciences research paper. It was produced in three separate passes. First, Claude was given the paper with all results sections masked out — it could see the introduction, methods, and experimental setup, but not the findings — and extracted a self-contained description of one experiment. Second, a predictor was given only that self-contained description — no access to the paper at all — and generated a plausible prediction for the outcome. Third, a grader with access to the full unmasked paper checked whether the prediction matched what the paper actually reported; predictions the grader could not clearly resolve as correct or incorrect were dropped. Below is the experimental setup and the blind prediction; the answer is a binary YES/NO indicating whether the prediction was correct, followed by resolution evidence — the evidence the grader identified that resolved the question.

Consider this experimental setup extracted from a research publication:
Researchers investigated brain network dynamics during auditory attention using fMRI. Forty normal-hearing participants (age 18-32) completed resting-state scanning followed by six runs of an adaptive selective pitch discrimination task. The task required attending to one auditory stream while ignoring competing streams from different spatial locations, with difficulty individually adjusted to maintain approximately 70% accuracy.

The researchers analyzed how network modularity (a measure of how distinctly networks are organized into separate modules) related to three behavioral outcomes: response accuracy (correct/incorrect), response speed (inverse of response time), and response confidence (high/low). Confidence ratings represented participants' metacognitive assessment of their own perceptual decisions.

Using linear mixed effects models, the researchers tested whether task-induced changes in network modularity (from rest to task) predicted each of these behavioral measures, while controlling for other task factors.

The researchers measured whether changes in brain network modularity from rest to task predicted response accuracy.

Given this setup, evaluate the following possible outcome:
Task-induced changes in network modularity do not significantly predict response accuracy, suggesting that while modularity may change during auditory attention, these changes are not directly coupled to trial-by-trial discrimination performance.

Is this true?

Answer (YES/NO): YES